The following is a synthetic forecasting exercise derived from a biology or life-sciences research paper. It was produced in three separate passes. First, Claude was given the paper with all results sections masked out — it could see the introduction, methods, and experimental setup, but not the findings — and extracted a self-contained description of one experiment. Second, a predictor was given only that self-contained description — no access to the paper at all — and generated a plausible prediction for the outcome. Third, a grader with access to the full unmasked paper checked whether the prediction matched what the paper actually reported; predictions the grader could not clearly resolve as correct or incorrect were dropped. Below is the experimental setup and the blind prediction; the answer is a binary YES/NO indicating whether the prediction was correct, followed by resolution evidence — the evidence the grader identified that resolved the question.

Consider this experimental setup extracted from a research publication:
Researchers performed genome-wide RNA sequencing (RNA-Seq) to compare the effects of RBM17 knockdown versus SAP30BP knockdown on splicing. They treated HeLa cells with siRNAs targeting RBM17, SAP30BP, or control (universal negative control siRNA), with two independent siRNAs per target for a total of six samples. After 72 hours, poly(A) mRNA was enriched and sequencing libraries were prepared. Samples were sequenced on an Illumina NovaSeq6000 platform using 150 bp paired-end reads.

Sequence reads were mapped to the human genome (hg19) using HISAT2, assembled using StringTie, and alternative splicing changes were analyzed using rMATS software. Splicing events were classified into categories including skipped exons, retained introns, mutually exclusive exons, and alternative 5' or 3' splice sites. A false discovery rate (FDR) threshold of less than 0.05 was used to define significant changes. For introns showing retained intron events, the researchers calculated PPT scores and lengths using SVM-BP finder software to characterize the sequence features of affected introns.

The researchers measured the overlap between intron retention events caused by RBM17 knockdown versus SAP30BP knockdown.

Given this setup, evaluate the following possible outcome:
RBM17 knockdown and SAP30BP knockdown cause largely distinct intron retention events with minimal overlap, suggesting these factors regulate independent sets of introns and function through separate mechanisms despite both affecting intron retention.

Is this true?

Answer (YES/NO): NO